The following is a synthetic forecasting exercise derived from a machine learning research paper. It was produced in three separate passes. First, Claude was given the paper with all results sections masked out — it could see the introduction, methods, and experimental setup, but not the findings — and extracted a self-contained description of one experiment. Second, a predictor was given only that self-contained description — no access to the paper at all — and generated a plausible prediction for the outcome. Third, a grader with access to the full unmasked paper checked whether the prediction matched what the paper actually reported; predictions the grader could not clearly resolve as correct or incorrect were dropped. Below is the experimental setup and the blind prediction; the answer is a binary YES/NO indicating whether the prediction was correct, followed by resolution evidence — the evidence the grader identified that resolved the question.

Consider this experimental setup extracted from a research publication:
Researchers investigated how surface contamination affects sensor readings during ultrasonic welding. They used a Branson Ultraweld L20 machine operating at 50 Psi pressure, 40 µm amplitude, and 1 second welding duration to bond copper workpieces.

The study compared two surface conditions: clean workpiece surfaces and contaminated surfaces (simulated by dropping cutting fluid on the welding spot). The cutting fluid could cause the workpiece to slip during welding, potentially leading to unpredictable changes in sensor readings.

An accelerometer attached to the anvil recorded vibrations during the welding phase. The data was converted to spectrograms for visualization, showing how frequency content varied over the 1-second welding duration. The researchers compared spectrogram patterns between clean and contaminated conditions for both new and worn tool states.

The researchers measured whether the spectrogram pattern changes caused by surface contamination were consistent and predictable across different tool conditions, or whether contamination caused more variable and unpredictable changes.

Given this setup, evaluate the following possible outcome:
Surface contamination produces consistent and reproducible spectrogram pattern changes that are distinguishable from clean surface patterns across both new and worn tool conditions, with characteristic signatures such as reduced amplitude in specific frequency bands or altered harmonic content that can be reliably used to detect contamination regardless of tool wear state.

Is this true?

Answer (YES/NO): NO